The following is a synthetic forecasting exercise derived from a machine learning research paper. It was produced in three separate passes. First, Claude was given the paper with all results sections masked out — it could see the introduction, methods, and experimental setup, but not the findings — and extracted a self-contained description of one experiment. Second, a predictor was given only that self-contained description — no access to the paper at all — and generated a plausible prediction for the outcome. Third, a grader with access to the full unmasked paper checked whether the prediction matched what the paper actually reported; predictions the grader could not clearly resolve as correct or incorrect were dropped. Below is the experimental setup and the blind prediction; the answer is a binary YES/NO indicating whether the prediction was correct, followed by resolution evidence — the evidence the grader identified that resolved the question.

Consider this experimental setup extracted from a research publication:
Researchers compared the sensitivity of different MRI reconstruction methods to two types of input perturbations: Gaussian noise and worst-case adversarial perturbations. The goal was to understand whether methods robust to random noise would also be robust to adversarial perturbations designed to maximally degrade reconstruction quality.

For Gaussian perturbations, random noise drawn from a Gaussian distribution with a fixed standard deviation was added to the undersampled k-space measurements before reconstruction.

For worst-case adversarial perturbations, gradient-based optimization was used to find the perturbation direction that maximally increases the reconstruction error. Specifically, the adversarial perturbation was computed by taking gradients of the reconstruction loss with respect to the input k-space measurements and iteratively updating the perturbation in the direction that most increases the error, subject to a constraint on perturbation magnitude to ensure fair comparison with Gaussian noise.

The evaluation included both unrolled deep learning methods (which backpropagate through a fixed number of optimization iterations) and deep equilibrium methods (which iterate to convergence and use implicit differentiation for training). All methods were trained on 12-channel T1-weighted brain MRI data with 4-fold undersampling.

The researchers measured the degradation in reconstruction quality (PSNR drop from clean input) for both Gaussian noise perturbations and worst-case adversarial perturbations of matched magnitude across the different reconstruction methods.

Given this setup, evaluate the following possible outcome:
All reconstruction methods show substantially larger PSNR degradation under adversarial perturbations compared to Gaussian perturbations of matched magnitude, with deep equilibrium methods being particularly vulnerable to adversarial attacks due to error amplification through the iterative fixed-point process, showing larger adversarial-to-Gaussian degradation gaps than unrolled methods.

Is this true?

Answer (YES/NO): NO